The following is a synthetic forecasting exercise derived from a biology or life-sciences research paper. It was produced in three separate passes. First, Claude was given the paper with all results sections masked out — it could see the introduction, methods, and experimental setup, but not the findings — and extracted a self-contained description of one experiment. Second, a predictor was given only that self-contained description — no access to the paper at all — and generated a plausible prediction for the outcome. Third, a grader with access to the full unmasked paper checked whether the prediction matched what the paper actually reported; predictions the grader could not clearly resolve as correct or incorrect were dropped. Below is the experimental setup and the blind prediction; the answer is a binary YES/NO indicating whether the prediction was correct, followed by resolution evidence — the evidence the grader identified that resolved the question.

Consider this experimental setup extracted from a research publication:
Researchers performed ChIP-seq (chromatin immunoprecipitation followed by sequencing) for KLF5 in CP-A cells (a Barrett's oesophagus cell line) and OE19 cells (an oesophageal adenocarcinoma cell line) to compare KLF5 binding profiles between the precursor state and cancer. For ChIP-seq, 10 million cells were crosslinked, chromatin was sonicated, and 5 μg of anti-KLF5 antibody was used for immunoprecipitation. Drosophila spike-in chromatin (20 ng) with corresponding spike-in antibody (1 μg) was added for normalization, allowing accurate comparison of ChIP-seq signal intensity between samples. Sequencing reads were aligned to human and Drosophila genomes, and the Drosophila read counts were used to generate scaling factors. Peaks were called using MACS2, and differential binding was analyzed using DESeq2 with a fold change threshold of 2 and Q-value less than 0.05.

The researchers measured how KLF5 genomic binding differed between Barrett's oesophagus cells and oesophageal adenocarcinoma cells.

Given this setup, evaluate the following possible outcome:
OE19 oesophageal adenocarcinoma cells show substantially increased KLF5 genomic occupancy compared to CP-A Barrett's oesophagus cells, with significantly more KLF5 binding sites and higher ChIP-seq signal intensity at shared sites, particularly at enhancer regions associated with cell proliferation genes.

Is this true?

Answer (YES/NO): NO